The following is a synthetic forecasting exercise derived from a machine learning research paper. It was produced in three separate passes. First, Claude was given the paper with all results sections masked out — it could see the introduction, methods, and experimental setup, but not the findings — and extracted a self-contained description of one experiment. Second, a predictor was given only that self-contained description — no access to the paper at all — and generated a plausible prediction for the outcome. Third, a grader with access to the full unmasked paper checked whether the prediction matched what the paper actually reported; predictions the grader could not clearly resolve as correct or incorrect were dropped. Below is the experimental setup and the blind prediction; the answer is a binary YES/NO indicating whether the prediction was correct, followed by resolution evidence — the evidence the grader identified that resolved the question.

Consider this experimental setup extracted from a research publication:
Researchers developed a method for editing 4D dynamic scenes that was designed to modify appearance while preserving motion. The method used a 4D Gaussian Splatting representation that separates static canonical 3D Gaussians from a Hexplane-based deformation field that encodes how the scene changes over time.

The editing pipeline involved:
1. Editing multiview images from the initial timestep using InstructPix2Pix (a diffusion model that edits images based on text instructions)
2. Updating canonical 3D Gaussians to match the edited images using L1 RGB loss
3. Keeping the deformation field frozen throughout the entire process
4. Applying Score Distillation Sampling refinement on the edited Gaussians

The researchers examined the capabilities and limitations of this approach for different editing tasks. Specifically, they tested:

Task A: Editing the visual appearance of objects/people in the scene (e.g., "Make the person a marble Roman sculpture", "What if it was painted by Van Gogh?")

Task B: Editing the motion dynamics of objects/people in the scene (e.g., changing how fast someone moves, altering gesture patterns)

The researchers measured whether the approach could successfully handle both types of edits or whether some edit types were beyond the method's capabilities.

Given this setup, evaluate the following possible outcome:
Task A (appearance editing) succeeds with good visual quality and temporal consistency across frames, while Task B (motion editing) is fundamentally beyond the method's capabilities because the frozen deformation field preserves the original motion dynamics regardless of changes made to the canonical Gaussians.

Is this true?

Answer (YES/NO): YES